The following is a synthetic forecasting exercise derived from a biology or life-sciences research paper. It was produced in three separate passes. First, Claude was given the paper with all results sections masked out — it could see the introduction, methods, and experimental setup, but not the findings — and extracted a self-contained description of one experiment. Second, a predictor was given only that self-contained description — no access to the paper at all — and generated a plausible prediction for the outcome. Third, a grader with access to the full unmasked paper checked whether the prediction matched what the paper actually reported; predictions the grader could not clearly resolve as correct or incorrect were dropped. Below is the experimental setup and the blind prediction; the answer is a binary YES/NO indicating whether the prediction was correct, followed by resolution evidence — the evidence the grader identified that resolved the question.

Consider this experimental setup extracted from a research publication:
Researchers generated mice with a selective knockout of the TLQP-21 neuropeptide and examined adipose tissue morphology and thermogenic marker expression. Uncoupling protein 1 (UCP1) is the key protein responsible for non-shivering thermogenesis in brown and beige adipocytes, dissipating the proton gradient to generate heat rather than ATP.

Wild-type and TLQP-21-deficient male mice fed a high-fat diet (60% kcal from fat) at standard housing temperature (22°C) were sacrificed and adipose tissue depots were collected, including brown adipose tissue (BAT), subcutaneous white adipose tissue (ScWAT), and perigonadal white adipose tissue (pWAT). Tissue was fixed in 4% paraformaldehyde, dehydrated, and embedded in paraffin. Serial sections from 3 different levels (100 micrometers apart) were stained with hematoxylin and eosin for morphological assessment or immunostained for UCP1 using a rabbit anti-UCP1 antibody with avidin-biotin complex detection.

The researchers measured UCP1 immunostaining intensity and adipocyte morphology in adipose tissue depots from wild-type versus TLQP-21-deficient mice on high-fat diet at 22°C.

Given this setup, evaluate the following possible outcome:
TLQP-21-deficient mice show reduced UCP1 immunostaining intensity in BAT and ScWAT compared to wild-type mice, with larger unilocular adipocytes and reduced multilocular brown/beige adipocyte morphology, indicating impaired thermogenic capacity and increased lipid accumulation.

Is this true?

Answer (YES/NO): NO